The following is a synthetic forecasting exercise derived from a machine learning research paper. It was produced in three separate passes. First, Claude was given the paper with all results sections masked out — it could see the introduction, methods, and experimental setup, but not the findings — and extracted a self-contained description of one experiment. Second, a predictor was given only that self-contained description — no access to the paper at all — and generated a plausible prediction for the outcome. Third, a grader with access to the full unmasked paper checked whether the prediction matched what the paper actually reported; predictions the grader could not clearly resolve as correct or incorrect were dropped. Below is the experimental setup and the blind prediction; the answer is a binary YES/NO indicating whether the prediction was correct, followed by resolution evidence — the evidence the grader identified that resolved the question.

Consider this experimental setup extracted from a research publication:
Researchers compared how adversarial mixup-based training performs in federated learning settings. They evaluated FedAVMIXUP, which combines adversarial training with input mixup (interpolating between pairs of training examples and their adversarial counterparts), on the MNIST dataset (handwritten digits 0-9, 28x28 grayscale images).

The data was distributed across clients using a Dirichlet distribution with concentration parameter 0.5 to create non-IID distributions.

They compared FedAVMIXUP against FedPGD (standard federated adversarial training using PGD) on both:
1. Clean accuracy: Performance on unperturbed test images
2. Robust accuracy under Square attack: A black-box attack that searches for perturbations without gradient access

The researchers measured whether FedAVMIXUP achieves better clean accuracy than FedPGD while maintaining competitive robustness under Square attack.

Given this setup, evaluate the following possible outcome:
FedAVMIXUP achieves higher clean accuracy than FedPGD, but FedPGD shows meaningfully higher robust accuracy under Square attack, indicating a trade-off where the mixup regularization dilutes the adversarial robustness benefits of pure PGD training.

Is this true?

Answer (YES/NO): NO